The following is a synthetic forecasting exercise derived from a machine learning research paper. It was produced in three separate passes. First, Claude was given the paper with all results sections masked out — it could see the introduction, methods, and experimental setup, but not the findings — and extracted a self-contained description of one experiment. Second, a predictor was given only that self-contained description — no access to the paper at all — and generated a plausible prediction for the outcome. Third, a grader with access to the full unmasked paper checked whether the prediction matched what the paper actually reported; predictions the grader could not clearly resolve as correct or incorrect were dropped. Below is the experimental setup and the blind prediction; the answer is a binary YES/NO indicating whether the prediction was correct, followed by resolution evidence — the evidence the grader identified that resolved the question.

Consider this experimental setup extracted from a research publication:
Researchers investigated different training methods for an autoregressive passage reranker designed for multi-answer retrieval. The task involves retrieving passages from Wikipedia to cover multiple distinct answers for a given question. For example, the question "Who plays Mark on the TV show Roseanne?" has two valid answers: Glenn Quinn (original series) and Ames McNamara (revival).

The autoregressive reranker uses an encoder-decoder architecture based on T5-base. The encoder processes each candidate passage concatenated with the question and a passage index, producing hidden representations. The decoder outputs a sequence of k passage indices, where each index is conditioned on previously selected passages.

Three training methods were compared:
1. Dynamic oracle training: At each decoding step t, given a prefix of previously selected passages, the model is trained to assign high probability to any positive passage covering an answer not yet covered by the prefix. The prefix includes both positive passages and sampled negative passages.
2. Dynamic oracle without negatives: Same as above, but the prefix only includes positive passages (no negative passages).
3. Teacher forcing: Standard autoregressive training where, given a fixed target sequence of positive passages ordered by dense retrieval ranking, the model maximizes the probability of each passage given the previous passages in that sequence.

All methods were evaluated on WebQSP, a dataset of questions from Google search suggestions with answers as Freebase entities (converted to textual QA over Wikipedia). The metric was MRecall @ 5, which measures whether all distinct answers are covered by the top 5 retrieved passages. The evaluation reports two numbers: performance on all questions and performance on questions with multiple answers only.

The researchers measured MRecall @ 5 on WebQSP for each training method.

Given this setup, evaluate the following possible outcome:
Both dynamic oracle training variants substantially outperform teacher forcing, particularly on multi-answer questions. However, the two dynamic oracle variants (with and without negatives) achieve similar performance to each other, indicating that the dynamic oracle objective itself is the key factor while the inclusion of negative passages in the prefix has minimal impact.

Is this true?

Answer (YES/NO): NO